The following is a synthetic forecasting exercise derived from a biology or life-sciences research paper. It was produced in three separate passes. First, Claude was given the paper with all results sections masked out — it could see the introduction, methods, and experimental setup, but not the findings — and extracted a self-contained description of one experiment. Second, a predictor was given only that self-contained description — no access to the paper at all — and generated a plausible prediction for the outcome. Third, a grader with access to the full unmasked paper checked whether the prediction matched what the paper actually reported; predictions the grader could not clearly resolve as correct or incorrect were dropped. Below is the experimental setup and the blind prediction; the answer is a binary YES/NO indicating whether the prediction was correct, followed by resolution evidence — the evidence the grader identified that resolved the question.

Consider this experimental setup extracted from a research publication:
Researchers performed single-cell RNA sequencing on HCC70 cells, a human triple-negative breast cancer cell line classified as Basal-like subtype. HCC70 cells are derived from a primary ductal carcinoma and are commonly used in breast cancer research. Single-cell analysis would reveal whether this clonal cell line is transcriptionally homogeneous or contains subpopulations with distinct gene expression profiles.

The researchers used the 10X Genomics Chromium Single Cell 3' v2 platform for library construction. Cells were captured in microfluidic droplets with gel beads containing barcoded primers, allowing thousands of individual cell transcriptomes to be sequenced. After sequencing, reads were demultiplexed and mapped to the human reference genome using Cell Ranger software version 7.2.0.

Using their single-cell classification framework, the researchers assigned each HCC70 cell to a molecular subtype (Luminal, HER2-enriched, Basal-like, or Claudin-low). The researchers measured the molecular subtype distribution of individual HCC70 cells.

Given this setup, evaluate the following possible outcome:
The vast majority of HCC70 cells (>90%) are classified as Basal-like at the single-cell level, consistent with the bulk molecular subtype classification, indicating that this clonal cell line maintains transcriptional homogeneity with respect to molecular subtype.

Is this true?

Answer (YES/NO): YES